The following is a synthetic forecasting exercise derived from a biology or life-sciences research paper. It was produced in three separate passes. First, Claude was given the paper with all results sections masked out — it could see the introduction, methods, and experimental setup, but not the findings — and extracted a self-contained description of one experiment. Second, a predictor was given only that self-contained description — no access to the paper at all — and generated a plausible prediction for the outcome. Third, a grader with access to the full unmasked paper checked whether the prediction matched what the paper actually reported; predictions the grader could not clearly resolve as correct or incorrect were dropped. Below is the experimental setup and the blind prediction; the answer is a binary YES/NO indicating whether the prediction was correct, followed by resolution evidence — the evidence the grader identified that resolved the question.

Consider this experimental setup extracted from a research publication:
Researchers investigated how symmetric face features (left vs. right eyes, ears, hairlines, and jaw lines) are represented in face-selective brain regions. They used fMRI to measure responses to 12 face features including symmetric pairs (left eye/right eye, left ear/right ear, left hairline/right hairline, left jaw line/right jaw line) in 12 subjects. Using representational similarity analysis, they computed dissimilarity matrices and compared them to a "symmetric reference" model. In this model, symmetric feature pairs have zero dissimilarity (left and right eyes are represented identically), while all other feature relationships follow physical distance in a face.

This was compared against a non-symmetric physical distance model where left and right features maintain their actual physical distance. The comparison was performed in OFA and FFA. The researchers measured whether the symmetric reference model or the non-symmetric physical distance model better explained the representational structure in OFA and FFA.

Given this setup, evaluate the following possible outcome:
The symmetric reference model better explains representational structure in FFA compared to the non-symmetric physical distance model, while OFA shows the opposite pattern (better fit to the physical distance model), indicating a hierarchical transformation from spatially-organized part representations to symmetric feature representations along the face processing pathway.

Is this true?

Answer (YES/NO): NO